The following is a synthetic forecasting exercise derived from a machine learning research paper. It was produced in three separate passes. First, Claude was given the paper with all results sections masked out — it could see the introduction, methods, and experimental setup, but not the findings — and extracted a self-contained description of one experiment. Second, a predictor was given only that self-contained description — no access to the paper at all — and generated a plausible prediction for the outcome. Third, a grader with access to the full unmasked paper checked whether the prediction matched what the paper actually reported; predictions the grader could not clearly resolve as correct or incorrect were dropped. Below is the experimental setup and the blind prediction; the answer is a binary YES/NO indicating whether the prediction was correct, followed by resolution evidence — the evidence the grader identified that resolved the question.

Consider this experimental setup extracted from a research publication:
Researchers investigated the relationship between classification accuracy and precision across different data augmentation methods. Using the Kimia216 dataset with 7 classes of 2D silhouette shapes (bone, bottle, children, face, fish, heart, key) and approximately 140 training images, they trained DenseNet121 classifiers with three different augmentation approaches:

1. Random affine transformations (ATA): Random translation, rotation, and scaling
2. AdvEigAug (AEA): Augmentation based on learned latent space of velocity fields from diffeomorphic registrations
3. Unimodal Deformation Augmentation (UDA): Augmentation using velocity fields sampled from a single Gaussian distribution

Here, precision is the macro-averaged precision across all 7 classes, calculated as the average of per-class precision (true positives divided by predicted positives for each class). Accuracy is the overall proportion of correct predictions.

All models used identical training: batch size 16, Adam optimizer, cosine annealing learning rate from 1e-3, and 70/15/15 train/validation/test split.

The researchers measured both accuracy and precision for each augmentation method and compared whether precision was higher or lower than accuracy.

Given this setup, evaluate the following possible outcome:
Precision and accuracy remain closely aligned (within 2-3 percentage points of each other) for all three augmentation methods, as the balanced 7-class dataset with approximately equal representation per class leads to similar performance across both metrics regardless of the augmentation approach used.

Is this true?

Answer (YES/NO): NO